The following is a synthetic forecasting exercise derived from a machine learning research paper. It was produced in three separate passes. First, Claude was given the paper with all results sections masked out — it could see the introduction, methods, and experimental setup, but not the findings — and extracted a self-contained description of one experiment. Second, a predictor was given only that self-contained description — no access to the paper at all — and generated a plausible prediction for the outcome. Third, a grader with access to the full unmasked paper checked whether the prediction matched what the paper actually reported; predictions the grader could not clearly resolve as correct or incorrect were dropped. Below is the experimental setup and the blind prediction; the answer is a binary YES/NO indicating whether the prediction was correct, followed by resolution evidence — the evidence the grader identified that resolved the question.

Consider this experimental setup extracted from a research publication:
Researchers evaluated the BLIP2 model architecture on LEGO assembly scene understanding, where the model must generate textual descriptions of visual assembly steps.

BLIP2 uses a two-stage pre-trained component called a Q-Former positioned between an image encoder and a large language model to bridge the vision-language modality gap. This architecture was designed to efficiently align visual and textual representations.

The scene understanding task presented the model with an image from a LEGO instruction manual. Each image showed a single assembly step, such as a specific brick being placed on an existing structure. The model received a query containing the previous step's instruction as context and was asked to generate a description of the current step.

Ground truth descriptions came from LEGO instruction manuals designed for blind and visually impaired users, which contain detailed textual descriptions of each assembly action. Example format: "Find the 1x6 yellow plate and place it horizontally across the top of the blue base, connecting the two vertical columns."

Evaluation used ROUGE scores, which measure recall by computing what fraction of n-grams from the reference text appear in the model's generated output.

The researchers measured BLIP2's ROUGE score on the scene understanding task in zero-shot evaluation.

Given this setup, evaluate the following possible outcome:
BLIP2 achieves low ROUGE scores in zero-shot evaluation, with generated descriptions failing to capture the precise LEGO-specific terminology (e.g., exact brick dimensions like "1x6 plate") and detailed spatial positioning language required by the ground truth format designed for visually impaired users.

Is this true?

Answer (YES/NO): NO